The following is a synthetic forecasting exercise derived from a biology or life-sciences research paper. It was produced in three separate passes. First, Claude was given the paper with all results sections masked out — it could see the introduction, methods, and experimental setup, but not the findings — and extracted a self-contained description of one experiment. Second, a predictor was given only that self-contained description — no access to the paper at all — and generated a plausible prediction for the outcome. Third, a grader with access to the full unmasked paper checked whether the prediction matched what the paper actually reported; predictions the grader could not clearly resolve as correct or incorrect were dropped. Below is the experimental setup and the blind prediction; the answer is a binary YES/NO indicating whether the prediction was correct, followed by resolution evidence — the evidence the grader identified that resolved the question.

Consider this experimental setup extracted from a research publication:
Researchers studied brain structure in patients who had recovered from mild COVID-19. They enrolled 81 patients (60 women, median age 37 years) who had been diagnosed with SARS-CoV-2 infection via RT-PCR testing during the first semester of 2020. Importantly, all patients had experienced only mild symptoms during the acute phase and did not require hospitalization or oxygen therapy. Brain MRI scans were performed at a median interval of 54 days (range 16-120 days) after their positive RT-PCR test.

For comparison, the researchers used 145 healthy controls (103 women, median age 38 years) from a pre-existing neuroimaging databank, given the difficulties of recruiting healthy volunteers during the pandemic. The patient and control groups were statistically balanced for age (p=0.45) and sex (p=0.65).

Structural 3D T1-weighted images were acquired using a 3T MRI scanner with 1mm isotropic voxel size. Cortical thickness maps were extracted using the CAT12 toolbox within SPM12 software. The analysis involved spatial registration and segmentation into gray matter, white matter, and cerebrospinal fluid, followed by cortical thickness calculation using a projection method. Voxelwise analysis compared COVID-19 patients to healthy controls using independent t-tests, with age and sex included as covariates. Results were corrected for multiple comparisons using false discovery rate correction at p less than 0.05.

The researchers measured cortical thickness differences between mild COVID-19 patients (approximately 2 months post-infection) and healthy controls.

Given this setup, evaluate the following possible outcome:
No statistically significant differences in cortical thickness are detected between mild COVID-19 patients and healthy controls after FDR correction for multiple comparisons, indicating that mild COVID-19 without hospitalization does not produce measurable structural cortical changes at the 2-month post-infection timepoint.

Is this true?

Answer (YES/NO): NO